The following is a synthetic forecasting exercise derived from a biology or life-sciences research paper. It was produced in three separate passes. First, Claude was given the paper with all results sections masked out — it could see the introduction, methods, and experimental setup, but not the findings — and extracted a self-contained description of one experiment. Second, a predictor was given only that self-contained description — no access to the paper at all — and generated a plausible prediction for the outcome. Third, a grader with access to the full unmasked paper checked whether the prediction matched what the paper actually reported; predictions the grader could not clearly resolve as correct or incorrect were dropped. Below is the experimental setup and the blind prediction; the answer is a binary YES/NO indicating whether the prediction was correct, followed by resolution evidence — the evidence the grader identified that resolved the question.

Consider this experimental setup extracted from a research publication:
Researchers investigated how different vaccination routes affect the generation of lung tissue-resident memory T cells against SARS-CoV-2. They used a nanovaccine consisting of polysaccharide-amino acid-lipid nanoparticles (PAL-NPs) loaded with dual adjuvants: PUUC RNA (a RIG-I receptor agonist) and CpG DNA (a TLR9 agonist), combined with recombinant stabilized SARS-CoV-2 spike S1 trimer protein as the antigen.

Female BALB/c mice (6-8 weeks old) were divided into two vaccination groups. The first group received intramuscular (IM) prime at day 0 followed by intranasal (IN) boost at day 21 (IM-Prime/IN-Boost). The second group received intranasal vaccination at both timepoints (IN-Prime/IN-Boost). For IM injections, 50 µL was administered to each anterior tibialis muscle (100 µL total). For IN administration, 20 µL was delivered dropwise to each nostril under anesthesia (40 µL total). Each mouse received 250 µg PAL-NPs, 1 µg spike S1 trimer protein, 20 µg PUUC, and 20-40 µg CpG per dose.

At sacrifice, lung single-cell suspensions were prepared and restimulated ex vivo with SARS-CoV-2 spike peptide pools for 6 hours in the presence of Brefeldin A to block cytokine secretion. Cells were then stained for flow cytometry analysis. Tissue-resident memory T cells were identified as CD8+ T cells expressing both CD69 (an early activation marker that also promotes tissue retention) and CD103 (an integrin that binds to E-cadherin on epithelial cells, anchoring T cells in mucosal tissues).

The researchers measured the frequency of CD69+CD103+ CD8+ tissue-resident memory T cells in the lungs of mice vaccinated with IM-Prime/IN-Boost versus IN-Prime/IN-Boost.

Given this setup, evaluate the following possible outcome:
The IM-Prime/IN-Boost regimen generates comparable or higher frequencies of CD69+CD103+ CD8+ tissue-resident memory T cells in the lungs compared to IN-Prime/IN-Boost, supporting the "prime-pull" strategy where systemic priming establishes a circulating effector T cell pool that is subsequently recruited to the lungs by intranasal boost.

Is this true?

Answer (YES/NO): YES